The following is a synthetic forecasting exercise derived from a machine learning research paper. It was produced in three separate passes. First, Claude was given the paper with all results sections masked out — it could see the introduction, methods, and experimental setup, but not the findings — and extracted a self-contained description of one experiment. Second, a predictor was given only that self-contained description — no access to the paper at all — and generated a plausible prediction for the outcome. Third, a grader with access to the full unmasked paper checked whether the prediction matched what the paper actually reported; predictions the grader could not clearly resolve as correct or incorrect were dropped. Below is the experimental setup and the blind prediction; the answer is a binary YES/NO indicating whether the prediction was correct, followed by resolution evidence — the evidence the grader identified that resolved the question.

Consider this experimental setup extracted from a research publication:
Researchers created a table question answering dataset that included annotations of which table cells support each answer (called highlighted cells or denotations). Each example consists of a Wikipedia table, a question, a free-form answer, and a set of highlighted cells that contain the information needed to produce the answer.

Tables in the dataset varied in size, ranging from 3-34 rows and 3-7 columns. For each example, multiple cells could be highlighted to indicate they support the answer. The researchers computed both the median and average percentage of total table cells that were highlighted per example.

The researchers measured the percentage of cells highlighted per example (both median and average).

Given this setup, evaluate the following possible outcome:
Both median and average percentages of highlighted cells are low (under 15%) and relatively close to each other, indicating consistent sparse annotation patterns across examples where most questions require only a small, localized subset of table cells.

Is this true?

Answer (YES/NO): NO